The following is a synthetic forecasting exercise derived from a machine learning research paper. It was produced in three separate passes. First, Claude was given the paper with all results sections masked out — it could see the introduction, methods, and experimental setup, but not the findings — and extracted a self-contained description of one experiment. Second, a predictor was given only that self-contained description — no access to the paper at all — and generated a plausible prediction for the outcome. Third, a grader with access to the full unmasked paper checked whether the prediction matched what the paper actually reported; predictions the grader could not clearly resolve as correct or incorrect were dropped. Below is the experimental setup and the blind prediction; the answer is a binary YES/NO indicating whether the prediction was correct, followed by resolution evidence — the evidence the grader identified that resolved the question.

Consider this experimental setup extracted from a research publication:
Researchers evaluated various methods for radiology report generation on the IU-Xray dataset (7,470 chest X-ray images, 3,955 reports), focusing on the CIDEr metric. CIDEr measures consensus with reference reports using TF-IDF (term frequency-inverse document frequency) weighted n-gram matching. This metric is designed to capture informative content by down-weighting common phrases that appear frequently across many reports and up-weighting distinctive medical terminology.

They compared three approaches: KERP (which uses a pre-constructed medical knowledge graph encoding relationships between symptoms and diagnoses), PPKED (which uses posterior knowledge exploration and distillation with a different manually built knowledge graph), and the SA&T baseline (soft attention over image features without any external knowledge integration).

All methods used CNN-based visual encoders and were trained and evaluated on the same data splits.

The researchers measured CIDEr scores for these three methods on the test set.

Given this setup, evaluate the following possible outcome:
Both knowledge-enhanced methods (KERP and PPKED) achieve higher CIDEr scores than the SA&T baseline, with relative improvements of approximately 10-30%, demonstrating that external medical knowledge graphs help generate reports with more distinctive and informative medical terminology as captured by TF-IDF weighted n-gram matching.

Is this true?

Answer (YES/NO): NO